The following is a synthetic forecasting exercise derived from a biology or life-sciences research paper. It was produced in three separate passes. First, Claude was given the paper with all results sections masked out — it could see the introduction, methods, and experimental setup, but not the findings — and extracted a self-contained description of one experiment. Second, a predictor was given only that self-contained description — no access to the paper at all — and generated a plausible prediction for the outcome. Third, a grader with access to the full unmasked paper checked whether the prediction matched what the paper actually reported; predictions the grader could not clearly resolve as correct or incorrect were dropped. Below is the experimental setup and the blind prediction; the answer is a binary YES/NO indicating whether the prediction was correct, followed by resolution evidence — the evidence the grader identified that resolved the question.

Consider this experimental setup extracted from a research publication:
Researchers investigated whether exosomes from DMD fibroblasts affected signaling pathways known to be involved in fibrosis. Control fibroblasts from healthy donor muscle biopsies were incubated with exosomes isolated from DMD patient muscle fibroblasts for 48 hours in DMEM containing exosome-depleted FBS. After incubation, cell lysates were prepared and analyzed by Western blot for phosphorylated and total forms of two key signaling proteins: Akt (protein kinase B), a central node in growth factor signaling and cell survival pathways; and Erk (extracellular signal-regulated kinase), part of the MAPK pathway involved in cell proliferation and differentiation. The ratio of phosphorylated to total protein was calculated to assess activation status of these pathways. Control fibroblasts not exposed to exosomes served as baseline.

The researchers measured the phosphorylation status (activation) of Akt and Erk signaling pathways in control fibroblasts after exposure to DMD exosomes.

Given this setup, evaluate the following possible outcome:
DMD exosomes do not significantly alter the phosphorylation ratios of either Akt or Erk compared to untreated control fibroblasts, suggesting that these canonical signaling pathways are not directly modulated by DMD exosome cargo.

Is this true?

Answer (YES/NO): NO